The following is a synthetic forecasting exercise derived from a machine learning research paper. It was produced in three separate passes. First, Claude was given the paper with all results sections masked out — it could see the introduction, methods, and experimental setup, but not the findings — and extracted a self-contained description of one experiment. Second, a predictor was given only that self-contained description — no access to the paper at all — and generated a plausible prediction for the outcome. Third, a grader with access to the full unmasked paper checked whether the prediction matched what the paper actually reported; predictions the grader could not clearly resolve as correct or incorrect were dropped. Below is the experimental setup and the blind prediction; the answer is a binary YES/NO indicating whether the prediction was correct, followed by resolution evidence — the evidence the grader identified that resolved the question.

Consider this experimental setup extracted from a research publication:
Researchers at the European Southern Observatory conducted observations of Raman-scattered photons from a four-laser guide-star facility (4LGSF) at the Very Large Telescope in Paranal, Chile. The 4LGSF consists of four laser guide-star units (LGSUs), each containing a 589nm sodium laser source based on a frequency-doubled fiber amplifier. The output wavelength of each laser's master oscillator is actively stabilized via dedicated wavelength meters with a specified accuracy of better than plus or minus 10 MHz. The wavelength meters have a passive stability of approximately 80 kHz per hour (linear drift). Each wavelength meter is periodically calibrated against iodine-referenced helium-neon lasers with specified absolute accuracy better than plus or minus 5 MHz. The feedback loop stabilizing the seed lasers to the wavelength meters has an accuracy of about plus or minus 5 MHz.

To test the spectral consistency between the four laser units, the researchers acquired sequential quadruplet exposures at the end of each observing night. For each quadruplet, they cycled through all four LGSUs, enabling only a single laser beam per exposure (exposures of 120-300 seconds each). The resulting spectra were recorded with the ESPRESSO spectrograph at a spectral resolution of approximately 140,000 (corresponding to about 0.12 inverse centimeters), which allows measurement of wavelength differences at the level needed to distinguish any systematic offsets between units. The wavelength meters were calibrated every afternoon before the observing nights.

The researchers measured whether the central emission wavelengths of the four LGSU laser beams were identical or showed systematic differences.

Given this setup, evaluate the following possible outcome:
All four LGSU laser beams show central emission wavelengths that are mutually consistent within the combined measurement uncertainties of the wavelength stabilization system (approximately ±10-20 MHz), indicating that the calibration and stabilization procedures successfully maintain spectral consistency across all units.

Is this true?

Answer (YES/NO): NO